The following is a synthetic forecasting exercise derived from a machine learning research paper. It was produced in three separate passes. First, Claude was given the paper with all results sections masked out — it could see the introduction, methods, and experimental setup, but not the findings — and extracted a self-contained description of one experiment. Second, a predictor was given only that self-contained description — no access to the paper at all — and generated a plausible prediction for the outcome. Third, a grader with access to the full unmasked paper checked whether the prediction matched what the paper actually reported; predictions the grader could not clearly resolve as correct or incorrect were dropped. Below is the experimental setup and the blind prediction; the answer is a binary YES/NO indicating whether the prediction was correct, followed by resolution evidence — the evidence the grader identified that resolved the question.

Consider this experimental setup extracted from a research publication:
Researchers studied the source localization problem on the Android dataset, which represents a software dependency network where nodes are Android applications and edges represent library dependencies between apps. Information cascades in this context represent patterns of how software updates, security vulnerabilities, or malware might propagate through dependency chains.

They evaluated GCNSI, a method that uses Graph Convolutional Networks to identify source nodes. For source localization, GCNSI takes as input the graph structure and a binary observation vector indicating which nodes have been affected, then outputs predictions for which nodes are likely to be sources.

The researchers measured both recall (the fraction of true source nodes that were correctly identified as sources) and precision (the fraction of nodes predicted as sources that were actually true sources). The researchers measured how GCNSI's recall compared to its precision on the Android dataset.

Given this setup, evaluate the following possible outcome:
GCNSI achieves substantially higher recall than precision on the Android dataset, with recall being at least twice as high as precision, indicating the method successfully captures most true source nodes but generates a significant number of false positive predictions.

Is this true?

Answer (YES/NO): YES